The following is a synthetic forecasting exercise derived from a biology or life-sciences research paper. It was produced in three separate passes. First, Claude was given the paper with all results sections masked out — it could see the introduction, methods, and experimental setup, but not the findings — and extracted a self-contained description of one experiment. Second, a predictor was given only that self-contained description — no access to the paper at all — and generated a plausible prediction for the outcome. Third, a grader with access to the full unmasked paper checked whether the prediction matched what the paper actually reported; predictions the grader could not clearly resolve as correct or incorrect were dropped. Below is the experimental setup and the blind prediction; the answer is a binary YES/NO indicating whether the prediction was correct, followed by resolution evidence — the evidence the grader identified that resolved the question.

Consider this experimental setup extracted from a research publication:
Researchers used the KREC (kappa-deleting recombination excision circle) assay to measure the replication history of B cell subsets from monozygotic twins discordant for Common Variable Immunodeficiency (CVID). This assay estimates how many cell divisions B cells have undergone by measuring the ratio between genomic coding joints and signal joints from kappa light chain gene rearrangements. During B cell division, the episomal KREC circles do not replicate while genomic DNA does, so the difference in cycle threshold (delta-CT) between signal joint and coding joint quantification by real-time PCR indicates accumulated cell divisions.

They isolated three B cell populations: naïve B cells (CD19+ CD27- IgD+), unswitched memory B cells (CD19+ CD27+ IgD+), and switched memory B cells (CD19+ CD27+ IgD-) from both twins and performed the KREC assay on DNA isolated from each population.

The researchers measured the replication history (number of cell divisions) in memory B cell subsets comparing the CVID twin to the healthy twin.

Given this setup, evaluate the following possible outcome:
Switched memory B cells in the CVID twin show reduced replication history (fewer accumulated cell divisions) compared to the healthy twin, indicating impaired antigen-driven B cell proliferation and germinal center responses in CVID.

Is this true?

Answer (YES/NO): YES